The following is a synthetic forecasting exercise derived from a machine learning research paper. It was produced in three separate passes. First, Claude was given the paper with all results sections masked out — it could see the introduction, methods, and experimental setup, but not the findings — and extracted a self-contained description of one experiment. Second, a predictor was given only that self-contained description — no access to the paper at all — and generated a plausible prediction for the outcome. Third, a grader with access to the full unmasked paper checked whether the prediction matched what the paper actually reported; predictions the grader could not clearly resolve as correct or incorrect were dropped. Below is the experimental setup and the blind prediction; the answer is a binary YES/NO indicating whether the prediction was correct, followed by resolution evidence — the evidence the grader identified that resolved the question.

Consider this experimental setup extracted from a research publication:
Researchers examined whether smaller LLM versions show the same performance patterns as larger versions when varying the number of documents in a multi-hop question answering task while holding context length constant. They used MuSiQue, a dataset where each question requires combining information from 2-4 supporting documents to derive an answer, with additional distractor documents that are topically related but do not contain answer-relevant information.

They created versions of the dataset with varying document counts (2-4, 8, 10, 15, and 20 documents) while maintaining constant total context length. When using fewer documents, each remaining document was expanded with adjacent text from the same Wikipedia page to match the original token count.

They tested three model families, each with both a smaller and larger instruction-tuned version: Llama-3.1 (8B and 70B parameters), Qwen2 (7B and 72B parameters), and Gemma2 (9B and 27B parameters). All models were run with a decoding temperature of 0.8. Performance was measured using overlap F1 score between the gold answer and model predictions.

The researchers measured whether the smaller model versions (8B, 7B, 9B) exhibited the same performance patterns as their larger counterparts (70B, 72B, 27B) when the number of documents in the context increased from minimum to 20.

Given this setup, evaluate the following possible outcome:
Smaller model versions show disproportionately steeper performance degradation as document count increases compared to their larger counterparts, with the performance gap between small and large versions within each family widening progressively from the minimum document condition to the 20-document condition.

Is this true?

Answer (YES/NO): NO